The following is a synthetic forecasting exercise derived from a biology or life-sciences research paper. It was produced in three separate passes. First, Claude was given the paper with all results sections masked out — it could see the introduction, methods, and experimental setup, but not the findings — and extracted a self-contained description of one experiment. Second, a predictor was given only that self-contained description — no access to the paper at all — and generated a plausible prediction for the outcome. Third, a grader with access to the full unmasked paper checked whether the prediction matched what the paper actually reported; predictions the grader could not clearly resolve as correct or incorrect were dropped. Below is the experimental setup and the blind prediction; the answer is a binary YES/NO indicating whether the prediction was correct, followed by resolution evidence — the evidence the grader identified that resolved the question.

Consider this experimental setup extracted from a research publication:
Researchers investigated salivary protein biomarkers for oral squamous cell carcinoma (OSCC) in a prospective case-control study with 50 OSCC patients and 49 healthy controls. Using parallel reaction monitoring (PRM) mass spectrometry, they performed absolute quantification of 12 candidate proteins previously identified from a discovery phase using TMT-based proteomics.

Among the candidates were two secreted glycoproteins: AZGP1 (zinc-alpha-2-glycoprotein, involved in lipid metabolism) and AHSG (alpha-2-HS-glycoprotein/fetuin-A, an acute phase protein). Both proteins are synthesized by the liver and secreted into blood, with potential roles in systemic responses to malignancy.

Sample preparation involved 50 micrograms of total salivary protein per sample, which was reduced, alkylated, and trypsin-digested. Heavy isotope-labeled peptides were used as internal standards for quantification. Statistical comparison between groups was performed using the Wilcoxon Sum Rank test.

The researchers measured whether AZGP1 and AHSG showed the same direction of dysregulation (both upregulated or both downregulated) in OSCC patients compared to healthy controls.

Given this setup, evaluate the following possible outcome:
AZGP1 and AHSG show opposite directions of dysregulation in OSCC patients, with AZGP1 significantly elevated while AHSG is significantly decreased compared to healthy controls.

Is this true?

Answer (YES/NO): NO